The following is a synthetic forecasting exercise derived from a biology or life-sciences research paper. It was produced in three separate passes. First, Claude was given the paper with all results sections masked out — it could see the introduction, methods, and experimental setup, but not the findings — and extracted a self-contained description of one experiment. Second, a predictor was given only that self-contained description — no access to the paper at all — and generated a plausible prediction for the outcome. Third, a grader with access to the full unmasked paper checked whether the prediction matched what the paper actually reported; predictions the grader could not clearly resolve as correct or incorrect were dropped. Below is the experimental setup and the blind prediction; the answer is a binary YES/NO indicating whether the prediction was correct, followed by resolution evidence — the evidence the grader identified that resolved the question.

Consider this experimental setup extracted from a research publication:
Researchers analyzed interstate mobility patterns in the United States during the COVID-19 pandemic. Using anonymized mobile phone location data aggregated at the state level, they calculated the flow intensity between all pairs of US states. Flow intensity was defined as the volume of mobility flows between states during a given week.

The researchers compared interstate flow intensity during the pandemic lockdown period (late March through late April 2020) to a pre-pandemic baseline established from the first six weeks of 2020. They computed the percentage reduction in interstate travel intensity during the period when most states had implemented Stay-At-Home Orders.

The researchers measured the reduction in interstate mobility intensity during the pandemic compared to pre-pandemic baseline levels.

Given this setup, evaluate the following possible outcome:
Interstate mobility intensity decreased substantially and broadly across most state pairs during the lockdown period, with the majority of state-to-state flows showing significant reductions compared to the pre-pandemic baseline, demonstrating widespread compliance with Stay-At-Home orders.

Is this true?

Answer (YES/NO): YES